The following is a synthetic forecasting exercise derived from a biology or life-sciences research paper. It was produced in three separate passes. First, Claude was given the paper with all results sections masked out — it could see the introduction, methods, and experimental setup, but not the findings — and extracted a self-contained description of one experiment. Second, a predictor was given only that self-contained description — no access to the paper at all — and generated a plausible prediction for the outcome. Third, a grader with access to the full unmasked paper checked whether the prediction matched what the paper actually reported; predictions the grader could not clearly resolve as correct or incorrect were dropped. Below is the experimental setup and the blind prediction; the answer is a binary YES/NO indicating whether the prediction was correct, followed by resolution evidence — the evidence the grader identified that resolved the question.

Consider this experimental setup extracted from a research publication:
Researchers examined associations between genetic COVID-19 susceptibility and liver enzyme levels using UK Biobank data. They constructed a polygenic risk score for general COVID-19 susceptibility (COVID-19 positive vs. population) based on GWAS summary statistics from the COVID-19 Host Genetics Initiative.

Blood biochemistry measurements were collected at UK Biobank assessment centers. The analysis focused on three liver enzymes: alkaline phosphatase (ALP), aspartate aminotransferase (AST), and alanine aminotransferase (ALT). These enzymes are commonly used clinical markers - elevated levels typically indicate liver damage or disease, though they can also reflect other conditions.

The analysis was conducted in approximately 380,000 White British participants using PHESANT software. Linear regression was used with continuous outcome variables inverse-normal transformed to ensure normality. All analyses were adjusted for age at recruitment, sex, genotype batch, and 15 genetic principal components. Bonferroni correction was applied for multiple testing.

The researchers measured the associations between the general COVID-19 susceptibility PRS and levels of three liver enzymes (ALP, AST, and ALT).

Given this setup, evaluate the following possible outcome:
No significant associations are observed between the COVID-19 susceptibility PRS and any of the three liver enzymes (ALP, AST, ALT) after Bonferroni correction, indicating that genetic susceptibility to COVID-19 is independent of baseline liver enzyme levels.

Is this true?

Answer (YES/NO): NO